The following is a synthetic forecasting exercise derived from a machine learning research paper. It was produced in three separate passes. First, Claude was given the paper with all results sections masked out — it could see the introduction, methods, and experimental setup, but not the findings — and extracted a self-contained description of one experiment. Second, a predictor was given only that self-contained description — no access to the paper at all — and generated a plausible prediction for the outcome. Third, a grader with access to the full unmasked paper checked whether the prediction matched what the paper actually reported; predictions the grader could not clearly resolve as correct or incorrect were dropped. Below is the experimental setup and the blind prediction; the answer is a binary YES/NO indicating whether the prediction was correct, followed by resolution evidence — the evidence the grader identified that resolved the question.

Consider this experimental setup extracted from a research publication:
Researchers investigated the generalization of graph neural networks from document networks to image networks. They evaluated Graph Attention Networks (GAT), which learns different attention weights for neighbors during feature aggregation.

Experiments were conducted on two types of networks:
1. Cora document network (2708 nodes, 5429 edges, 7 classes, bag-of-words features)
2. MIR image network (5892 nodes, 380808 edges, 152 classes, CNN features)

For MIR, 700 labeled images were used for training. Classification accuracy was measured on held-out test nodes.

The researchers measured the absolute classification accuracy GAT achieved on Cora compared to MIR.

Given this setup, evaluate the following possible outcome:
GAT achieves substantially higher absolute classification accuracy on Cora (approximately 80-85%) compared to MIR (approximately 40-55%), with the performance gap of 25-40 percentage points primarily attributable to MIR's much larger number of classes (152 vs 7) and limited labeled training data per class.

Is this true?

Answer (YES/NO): NO